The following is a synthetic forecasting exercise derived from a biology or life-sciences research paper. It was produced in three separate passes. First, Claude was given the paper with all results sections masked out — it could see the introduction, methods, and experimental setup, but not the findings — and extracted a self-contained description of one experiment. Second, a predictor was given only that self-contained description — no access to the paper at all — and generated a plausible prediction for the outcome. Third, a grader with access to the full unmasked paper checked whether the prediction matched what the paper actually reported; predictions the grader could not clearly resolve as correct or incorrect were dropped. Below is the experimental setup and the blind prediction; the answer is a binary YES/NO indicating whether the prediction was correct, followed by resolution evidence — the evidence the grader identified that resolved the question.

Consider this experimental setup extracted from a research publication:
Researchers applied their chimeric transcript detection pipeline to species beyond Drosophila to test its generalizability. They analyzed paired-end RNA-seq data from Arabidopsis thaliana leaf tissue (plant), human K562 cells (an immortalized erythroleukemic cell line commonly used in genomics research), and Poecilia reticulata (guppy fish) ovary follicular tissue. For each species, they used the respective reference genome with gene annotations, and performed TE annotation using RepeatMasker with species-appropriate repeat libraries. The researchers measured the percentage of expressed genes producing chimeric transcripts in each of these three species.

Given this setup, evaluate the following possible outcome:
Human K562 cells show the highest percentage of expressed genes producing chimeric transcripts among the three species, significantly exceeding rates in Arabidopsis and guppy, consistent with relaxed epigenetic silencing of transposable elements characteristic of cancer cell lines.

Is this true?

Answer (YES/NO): YES